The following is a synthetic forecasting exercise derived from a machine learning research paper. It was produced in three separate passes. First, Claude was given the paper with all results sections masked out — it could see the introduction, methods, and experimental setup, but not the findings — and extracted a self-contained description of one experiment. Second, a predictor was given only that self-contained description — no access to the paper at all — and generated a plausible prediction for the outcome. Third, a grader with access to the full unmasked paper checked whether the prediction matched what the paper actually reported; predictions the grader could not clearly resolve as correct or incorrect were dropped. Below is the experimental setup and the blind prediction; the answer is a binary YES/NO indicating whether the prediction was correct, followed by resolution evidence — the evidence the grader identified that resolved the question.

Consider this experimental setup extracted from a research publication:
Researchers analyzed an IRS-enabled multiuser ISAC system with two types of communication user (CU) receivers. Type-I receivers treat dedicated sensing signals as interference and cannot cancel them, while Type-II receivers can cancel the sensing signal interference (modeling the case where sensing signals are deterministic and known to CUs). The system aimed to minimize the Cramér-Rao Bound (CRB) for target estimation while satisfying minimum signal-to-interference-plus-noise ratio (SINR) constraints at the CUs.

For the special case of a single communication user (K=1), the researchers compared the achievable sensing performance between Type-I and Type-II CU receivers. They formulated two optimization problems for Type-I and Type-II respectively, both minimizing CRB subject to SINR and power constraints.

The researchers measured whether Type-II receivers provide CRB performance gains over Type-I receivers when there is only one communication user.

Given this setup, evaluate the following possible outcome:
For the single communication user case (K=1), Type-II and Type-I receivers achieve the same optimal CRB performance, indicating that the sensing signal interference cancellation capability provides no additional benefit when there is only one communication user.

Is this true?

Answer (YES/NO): YES